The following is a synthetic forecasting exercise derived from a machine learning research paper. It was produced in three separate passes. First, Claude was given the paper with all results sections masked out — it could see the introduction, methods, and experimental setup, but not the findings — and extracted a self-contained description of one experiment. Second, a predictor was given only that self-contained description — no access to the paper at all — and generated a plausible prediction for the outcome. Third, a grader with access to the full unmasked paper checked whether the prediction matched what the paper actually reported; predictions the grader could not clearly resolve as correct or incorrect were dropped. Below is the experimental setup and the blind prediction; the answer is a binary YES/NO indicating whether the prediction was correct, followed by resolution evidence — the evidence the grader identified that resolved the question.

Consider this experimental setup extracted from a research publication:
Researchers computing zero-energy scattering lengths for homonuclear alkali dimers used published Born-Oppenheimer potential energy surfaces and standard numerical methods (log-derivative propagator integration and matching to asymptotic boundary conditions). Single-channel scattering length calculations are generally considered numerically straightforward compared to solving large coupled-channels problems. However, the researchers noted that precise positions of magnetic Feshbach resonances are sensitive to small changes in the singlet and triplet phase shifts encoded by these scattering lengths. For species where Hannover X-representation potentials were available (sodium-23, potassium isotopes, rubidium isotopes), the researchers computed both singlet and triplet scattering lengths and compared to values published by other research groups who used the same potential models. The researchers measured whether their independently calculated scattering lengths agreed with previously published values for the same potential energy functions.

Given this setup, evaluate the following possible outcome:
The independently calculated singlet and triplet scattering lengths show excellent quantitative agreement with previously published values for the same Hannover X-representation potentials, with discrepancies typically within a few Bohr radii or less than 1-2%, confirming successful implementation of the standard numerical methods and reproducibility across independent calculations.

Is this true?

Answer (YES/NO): NO